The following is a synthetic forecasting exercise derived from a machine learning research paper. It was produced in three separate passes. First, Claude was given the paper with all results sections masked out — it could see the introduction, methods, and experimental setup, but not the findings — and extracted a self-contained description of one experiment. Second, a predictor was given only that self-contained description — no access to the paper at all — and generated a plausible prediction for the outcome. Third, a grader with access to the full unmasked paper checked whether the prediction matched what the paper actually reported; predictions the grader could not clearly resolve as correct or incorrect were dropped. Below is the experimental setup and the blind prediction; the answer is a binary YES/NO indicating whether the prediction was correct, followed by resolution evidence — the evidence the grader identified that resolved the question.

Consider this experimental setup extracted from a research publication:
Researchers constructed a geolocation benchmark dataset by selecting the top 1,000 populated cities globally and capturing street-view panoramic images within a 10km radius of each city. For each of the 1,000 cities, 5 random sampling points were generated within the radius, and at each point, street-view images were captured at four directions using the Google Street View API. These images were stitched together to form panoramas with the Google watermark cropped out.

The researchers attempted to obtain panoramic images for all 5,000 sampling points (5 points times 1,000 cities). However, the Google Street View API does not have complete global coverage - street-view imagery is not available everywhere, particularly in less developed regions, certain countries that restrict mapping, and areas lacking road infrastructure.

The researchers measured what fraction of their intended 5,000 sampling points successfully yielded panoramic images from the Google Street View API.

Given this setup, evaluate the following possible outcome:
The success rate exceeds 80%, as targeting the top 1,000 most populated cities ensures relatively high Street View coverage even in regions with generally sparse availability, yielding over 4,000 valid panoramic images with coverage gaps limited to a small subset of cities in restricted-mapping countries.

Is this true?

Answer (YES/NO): NO